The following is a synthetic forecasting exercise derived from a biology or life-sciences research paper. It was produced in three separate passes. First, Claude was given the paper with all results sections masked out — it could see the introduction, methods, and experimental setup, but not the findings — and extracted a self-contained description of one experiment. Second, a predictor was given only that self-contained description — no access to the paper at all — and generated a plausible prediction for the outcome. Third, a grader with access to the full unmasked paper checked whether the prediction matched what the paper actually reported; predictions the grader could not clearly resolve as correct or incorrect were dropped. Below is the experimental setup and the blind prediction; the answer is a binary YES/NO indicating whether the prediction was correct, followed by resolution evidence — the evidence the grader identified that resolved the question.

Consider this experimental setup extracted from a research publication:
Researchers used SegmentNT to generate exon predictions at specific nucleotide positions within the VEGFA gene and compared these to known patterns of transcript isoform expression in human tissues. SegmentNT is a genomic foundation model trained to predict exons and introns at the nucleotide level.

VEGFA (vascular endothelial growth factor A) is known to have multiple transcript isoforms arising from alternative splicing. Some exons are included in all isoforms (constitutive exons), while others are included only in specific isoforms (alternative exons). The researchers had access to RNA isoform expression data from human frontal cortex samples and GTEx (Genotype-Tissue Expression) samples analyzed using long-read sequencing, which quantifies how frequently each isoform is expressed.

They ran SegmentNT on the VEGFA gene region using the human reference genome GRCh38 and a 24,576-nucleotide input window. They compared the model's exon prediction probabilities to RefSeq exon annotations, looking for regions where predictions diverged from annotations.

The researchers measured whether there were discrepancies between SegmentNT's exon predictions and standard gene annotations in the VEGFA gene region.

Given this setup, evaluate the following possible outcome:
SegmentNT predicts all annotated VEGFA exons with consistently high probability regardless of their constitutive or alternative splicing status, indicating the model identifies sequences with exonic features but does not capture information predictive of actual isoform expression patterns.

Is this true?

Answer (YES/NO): NO